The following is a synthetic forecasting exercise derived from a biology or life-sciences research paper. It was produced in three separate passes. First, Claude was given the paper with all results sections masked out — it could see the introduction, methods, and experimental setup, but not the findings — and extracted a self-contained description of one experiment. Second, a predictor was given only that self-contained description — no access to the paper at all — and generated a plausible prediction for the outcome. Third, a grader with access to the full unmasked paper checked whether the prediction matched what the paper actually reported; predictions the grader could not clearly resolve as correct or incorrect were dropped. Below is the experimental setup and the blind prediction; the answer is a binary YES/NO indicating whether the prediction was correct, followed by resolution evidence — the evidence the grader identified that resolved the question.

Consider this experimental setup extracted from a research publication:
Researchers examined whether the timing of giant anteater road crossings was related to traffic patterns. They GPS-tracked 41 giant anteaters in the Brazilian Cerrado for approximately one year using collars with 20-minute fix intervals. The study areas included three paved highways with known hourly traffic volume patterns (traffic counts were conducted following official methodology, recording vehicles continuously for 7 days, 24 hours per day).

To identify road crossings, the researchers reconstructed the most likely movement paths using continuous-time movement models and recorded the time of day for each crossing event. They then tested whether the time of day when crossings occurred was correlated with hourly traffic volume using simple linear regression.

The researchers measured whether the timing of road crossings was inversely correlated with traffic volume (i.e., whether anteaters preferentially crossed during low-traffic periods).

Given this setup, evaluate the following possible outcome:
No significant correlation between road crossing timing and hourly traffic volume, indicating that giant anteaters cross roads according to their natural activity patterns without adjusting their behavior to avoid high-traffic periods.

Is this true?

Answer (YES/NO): NO